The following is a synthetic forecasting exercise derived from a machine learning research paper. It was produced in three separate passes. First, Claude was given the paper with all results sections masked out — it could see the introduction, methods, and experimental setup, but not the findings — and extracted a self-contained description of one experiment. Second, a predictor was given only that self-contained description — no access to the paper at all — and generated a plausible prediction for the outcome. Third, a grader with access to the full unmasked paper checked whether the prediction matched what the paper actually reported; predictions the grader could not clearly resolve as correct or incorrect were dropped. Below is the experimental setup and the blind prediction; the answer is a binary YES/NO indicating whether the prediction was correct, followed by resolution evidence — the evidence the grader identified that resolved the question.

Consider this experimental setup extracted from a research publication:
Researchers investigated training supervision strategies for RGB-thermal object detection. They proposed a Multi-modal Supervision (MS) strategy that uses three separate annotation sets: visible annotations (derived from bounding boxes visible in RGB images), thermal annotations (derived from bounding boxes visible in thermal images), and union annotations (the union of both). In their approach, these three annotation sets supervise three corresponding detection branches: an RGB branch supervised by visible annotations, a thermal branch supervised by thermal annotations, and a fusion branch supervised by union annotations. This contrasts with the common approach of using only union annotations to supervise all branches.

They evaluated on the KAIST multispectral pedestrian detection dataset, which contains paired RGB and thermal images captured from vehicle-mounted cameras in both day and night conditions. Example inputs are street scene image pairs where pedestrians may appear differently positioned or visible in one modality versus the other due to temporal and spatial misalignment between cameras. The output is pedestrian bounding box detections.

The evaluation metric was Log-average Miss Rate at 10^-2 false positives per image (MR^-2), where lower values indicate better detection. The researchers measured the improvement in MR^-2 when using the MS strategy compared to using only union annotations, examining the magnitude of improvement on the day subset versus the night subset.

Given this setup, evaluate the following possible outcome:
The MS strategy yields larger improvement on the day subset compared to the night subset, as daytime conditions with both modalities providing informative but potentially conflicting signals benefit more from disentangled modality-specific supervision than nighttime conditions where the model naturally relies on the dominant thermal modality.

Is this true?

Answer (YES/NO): YES